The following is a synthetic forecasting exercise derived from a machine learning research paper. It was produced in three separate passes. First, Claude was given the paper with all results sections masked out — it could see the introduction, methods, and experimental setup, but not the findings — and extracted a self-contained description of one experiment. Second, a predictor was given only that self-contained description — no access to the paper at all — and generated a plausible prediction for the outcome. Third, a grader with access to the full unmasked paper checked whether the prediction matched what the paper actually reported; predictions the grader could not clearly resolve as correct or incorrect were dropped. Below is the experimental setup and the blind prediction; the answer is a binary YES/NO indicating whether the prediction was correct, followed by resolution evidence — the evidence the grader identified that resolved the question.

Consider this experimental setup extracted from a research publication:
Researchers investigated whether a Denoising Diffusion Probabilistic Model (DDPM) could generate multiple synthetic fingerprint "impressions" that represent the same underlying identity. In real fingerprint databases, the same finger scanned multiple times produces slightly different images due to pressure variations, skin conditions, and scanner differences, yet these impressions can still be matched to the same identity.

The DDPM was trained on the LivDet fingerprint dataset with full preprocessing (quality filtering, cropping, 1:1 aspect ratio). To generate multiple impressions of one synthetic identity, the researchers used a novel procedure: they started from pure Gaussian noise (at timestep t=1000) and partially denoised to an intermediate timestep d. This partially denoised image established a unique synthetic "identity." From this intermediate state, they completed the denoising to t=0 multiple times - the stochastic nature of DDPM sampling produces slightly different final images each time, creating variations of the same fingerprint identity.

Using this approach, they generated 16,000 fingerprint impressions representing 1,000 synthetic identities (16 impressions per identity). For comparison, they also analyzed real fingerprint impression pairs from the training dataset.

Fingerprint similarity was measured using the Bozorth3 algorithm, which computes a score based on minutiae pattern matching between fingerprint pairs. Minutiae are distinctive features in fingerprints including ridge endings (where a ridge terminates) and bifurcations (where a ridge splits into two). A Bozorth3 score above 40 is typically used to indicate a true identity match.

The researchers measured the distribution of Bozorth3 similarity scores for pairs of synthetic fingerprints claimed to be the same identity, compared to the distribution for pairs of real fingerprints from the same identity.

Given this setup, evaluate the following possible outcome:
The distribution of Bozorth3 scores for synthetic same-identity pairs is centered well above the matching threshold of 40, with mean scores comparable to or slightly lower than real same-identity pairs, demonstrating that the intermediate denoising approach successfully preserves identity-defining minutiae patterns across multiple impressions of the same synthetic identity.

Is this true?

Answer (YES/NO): NO